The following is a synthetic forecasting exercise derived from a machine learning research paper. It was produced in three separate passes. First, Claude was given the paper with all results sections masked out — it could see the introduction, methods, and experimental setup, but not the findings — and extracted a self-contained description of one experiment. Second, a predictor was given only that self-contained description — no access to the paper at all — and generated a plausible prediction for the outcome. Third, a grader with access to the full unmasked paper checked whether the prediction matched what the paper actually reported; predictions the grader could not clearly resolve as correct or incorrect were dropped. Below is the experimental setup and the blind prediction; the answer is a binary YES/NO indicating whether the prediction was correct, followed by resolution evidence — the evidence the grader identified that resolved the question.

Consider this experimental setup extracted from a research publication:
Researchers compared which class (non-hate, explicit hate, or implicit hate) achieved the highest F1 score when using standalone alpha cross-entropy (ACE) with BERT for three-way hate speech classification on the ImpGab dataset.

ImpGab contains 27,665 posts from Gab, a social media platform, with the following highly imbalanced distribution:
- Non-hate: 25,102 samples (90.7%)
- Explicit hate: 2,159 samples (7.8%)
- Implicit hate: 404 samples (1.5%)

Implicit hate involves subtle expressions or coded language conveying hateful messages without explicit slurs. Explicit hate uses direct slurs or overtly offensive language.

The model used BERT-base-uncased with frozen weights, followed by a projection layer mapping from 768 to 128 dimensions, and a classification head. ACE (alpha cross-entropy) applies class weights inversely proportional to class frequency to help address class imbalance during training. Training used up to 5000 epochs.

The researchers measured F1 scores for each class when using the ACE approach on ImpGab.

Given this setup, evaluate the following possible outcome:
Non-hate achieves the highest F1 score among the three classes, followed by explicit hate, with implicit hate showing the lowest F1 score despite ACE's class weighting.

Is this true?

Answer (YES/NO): YES